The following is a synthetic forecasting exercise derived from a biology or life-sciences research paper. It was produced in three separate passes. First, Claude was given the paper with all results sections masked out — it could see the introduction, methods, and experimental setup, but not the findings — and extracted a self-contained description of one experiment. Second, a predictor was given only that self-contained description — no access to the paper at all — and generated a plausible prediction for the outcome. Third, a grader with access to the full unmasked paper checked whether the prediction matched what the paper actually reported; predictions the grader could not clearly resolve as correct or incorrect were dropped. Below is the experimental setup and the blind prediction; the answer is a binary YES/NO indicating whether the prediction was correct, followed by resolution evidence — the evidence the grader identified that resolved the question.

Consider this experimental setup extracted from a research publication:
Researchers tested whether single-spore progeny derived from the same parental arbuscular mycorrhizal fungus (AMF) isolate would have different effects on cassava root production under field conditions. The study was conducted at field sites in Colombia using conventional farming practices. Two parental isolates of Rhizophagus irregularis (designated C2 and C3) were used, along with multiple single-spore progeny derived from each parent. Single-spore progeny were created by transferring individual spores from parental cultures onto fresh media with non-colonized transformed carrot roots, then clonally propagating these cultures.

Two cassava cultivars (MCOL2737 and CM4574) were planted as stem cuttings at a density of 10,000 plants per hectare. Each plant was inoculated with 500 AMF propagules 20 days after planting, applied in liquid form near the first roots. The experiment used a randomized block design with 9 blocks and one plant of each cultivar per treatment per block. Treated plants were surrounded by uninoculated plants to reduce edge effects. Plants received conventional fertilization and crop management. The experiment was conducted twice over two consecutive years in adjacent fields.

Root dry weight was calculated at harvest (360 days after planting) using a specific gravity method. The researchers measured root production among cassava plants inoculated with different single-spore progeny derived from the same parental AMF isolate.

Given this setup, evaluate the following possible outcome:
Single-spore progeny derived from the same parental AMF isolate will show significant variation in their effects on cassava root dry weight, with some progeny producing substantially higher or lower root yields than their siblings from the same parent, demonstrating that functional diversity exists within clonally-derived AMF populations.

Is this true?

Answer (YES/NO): YES